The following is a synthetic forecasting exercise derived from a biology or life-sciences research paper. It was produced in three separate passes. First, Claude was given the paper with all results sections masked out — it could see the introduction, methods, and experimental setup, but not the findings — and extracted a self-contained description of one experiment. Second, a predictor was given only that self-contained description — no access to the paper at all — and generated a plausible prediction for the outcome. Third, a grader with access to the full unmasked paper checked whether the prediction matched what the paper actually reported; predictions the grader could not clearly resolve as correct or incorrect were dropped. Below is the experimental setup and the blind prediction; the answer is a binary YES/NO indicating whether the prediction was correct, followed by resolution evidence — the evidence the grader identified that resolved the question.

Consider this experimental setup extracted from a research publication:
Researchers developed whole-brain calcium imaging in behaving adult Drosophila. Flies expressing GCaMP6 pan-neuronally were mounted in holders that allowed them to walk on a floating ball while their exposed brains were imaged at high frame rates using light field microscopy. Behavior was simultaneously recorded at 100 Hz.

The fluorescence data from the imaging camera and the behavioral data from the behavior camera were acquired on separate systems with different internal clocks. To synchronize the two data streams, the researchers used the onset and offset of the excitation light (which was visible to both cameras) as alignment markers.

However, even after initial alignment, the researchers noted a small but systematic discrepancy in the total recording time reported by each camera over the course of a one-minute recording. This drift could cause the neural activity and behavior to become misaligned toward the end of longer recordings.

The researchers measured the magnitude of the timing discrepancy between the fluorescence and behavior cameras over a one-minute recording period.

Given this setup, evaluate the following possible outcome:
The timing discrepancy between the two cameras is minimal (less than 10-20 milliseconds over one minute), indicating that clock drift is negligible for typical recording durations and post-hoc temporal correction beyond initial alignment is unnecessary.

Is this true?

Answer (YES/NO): NO